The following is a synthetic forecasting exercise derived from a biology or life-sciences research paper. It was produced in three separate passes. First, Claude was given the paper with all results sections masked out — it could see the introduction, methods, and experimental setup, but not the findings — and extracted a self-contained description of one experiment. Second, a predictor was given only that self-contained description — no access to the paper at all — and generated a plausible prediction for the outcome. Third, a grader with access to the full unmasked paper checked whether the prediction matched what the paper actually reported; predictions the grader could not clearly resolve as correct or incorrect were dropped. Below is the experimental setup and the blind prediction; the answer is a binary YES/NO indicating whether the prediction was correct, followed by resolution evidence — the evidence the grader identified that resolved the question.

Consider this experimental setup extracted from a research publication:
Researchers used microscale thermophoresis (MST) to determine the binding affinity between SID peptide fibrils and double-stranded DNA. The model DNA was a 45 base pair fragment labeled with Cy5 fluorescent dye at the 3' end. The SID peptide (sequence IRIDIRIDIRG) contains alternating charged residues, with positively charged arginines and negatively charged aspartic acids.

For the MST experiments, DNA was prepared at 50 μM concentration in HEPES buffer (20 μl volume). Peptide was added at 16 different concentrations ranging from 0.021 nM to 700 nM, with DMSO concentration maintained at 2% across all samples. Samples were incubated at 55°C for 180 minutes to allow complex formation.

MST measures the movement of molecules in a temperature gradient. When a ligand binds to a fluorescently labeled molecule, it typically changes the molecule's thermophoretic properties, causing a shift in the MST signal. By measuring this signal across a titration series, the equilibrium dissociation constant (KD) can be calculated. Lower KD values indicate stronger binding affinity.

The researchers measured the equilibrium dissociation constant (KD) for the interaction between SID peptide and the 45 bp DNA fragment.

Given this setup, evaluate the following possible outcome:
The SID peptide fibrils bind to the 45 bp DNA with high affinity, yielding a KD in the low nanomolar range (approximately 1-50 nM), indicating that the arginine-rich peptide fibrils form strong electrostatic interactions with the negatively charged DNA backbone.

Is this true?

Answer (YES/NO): NO